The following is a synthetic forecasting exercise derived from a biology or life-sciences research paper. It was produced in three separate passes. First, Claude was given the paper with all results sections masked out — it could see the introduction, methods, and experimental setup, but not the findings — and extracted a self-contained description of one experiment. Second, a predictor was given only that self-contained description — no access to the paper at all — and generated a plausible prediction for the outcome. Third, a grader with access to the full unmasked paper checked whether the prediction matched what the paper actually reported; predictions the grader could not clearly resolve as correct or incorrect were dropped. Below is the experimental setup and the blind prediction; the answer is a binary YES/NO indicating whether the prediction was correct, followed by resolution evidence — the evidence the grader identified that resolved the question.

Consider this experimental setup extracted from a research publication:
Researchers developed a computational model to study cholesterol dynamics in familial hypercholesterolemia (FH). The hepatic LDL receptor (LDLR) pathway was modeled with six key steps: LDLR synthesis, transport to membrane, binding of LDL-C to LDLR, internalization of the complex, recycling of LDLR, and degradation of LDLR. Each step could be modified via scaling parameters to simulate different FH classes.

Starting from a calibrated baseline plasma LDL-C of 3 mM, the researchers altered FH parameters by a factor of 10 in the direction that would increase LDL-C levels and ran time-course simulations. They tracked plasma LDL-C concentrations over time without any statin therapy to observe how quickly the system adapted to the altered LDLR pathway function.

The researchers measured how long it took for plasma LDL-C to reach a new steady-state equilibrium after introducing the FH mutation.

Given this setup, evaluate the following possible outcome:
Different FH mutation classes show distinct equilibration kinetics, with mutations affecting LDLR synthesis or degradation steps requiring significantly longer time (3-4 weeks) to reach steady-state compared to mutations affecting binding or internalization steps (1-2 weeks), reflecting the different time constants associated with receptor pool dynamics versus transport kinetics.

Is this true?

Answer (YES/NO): NO